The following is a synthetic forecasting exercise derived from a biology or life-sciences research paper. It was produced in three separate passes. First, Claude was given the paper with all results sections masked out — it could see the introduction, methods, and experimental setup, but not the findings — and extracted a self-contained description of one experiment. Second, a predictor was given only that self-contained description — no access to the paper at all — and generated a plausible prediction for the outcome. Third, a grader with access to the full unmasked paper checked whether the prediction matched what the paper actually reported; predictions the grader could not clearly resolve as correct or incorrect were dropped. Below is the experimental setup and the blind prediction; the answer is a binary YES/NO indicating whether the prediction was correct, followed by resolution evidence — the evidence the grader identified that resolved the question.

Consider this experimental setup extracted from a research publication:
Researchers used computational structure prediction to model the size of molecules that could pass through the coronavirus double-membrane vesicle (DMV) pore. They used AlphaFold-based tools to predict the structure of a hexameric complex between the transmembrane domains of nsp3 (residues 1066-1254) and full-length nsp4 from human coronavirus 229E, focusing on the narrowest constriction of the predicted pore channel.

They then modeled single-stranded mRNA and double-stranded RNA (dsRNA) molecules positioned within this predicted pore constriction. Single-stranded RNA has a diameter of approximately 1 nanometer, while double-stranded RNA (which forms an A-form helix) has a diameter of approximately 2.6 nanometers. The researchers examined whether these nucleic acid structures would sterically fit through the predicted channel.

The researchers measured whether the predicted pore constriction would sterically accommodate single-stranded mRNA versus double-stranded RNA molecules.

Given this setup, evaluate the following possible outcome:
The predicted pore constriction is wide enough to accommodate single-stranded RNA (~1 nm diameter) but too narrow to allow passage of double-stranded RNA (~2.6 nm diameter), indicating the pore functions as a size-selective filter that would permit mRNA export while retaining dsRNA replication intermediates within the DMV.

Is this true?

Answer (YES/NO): YES